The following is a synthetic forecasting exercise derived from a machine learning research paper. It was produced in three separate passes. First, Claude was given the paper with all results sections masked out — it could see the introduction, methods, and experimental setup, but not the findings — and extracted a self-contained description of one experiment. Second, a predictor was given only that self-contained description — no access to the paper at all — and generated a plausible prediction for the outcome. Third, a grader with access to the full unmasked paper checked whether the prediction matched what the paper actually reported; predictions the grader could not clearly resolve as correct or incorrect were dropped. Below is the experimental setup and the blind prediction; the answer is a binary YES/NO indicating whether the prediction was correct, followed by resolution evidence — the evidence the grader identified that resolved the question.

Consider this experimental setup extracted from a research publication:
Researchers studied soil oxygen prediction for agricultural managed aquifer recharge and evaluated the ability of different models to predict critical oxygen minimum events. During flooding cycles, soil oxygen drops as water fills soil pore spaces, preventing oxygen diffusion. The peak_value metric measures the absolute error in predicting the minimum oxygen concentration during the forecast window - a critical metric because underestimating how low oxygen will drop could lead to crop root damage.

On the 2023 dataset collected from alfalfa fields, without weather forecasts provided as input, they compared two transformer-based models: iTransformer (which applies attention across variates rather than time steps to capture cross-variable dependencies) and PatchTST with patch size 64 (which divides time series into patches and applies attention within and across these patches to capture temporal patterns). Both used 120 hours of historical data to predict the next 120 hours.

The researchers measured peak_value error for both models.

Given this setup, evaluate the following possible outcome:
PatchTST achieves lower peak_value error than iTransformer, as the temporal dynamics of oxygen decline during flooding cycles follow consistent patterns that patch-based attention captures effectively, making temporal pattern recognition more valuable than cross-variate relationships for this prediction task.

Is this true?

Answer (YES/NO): YES